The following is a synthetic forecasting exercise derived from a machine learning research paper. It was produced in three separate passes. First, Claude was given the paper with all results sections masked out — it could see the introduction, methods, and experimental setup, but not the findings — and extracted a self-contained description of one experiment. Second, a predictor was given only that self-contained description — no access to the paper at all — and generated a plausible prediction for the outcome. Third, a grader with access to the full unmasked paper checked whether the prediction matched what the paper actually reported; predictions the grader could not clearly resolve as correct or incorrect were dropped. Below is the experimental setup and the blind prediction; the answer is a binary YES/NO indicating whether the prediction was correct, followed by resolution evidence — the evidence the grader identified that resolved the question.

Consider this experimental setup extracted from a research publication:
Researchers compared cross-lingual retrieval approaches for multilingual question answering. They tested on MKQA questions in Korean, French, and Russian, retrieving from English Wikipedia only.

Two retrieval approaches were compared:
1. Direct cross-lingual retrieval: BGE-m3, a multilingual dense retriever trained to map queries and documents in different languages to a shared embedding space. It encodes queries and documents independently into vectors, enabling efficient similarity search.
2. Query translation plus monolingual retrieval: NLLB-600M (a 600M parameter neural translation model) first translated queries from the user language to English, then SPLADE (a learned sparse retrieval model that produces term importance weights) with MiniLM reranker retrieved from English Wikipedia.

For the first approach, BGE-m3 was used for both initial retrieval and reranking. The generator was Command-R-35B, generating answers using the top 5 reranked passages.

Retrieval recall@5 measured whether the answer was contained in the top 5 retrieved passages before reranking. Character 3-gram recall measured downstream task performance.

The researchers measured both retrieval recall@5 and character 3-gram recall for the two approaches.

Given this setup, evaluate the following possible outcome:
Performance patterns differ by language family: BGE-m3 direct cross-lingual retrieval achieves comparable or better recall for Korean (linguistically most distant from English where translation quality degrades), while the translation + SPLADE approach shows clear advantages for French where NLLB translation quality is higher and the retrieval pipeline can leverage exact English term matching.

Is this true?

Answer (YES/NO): NO